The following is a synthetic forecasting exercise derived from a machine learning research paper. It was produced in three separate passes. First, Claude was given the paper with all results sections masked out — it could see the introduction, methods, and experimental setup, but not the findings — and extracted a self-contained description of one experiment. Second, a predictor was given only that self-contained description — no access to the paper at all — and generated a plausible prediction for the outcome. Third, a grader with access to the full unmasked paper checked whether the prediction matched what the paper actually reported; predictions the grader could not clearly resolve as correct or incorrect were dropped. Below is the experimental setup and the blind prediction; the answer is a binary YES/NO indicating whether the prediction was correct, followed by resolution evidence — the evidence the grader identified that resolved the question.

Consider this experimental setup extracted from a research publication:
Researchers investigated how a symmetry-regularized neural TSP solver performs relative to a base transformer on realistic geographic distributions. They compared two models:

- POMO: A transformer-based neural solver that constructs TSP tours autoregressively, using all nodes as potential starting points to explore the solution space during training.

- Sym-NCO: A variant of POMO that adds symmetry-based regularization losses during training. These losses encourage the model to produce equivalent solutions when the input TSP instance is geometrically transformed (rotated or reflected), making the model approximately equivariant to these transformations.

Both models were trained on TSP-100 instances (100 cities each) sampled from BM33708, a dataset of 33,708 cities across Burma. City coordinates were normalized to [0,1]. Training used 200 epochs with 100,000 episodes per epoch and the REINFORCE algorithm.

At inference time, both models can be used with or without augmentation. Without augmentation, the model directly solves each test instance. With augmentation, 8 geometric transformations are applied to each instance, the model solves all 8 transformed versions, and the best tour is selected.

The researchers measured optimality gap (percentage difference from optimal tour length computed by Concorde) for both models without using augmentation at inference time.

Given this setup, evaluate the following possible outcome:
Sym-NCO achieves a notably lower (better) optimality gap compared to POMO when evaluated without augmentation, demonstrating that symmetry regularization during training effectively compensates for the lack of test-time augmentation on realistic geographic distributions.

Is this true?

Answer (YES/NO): NO